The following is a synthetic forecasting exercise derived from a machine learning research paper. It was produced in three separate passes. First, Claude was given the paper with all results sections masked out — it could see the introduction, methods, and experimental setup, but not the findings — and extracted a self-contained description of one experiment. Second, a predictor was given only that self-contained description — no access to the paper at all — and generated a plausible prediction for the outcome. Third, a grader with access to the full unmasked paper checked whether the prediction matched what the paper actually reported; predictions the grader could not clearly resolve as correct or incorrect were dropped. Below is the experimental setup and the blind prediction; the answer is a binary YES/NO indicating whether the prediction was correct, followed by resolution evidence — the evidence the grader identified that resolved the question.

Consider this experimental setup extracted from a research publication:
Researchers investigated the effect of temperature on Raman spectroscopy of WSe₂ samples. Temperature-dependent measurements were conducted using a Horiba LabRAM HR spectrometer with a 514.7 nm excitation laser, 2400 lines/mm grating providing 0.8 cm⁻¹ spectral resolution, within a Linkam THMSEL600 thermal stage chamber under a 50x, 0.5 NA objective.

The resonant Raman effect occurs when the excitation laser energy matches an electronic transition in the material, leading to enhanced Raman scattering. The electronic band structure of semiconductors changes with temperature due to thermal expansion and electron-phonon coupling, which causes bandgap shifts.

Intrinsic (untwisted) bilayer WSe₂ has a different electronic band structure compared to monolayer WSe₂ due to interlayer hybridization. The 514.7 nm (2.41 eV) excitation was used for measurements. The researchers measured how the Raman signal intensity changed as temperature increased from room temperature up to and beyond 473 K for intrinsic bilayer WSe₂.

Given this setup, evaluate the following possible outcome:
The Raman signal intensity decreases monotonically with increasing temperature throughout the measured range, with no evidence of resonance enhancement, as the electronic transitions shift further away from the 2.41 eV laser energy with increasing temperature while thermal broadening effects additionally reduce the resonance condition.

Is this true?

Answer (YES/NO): YES